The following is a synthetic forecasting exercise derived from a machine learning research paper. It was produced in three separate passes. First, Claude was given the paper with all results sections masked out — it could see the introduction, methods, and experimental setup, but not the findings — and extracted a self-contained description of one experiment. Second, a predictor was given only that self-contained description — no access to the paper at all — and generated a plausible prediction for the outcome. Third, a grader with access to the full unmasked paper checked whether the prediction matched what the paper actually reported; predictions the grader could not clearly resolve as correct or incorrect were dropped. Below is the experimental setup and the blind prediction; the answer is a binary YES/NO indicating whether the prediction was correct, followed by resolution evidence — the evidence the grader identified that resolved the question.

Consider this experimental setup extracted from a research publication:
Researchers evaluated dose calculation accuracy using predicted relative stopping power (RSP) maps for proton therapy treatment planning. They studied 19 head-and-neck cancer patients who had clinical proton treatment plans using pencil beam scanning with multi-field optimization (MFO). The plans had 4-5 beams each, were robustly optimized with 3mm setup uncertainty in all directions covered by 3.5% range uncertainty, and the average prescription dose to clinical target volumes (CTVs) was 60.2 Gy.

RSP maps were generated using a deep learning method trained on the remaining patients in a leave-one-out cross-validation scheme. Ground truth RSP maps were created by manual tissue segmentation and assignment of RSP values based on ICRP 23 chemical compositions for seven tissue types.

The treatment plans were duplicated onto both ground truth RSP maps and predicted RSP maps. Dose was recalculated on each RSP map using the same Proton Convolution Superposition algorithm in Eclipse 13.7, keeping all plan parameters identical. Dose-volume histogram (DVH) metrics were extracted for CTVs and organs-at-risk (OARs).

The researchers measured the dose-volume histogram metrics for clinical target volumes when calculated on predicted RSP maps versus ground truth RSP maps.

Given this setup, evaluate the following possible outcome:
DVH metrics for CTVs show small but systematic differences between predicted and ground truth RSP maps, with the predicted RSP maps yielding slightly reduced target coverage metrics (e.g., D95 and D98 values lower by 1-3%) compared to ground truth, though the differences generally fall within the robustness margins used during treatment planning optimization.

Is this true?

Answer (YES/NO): NO